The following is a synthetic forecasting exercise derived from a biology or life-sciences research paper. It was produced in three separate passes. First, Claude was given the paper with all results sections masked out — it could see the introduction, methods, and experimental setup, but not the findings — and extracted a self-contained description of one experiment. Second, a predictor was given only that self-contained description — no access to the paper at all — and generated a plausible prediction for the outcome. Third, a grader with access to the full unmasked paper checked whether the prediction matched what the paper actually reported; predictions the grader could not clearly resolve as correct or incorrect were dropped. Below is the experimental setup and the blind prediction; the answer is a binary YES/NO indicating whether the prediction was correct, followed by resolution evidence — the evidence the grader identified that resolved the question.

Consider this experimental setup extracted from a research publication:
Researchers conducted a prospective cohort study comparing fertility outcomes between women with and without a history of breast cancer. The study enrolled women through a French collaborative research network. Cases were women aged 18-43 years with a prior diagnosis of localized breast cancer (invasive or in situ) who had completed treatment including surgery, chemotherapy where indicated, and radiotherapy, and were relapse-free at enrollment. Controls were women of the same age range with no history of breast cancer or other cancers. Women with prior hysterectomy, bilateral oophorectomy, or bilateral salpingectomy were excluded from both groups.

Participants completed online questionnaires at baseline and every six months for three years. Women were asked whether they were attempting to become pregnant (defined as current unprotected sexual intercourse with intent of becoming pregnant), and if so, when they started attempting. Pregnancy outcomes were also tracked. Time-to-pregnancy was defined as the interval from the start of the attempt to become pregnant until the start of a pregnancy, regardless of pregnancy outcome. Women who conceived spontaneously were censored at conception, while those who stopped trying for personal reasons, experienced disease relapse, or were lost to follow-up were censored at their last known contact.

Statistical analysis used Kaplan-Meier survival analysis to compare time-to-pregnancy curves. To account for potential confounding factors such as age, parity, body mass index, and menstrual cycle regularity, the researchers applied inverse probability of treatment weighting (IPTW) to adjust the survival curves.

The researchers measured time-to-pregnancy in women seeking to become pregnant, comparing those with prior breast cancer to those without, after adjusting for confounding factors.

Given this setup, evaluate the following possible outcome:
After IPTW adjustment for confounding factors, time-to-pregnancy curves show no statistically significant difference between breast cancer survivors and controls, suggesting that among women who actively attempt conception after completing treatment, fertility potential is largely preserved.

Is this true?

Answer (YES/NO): YES